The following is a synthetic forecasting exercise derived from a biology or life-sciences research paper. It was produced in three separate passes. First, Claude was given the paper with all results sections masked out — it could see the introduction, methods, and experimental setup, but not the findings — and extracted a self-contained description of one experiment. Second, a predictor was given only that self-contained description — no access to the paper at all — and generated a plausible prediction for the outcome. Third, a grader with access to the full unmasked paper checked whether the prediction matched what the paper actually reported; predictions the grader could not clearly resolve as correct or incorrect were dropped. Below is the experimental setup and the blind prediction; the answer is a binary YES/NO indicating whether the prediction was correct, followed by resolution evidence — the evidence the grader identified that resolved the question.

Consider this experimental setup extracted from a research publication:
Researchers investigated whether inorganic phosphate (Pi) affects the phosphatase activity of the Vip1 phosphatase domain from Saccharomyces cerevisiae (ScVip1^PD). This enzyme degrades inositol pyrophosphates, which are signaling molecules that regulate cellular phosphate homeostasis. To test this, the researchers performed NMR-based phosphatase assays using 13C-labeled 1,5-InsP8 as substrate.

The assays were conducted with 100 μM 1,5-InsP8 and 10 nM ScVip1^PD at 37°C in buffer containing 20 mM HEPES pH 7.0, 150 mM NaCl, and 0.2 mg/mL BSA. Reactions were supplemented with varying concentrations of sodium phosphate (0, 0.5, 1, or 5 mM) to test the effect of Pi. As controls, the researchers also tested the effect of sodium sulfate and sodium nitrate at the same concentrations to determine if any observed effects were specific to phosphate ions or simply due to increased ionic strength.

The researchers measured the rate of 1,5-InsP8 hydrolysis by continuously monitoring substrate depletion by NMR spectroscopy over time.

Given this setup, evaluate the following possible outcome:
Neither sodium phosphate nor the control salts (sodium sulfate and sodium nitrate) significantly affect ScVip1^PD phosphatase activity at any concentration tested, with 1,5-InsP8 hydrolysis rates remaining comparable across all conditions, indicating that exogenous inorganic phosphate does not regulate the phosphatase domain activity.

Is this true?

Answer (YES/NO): NO